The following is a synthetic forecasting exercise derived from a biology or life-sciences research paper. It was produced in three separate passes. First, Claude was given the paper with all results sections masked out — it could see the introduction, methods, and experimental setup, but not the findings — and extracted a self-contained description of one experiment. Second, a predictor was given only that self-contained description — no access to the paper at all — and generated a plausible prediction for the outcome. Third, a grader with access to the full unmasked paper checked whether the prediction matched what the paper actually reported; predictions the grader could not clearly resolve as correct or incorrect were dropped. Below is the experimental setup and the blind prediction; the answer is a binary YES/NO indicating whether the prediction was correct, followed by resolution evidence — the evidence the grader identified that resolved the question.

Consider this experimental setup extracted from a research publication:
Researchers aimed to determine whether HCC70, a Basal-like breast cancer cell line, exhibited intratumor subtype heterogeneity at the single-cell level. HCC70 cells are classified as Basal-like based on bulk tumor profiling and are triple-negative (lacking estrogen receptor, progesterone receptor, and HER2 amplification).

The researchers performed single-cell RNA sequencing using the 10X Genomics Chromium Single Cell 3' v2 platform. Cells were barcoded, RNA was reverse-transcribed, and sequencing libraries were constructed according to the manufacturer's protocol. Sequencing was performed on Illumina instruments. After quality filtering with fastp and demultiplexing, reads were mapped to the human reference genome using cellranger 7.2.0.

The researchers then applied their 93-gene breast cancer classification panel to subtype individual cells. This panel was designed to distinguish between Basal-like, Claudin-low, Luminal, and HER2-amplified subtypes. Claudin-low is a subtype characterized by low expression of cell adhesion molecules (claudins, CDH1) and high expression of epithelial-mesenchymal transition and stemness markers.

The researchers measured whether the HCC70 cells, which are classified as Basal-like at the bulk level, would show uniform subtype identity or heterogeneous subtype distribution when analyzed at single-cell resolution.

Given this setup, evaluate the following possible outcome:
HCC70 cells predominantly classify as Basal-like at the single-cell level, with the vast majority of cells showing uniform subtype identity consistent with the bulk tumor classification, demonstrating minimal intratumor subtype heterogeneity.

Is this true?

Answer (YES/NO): YES